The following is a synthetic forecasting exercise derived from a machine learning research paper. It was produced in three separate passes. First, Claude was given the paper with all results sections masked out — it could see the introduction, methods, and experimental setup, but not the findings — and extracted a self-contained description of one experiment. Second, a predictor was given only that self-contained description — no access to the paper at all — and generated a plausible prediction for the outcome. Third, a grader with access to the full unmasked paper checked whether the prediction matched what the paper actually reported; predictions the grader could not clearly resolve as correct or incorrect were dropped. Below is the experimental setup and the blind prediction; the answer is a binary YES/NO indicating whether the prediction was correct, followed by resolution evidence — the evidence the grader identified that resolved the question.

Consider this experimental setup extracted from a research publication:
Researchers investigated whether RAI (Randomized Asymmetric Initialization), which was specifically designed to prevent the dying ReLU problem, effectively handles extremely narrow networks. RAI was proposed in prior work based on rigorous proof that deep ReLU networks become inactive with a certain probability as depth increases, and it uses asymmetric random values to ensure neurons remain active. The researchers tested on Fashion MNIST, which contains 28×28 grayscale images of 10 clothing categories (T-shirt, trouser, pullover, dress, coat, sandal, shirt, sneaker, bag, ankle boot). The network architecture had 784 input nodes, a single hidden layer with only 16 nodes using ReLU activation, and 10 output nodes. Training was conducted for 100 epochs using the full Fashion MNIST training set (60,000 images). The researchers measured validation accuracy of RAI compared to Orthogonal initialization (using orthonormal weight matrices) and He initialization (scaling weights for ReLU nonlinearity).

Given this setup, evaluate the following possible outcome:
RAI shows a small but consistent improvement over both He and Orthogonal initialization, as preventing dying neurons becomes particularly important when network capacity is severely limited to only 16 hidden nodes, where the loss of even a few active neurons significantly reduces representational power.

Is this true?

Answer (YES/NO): NO